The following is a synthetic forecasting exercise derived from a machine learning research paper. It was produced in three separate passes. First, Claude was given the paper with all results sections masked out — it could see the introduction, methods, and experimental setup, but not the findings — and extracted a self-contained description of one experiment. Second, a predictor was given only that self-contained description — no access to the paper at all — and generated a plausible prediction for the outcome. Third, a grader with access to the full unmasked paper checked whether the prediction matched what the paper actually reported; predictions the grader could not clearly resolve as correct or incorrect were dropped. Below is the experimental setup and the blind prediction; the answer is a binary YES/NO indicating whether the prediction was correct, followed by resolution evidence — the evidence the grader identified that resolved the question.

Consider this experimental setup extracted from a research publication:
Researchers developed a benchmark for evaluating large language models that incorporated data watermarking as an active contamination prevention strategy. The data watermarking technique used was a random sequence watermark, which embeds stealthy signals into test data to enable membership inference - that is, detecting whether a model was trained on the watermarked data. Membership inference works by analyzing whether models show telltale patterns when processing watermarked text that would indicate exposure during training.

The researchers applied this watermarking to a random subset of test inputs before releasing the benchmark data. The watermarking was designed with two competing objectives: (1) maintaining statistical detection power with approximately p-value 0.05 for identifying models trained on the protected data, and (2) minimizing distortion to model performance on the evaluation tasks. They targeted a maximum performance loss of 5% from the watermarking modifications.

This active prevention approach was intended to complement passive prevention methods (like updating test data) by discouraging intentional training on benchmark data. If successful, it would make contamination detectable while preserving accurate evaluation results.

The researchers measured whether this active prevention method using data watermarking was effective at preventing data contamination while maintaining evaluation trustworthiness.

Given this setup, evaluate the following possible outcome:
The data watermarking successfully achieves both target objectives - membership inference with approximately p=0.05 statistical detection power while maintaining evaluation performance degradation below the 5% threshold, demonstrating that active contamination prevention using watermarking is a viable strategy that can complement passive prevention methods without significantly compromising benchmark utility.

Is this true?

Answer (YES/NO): NO